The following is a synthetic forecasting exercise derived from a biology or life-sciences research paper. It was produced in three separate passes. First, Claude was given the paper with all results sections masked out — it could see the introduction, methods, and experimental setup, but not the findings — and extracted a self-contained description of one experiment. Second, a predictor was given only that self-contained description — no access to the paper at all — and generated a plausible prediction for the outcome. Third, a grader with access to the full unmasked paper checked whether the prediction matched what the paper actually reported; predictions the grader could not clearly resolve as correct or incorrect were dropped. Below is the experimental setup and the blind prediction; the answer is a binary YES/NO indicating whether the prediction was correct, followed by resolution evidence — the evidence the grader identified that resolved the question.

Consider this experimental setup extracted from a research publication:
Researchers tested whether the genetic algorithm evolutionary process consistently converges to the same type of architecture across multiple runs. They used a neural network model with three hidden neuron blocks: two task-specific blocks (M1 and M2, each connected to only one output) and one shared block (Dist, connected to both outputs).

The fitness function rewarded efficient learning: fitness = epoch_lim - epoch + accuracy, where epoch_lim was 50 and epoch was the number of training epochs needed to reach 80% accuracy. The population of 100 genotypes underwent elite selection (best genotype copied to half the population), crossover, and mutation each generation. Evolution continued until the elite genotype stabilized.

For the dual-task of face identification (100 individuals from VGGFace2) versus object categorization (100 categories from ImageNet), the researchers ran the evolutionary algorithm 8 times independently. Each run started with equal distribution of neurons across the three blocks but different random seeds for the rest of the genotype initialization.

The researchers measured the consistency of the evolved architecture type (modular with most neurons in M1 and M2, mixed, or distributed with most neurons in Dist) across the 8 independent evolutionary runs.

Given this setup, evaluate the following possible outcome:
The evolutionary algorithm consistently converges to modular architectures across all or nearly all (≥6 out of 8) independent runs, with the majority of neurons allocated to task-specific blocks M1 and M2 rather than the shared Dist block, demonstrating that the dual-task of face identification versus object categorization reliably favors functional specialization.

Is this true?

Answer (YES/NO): YES